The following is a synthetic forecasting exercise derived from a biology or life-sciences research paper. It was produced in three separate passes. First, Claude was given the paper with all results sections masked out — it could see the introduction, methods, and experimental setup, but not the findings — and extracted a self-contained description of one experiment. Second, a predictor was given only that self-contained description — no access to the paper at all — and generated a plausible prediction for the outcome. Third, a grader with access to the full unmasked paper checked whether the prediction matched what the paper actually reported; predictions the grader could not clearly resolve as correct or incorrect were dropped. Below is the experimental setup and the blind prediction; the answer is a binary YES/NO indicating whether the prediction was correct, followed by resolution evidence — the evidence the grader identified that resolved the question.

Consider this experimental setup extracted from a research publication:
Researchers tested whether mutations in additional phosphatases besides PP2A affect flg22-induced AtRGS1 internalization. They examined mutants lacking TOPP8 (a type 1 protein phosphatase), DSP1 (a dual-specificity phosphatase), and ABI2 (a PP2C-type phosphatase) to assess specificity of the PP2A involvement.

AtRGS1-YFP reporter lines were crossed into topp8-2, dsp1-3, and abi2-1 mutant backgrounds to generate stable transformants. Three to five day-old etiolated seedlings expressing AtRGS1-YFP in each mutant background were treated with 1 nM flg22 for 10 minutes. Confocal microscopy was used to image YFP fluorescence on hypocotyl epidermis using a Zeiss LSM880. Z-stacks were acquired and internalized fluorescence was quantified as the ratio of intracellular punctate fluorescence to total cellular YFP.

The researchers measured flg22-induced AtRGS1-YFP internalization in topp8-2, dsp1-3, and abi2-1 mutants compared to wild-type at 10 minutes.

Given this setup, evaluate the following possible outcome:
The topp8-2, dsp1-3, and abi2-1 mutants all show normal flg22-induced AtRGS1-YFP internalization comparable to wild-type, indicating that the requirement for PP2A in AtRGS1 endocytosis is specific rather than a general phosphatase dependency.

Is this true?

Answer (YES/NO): YES